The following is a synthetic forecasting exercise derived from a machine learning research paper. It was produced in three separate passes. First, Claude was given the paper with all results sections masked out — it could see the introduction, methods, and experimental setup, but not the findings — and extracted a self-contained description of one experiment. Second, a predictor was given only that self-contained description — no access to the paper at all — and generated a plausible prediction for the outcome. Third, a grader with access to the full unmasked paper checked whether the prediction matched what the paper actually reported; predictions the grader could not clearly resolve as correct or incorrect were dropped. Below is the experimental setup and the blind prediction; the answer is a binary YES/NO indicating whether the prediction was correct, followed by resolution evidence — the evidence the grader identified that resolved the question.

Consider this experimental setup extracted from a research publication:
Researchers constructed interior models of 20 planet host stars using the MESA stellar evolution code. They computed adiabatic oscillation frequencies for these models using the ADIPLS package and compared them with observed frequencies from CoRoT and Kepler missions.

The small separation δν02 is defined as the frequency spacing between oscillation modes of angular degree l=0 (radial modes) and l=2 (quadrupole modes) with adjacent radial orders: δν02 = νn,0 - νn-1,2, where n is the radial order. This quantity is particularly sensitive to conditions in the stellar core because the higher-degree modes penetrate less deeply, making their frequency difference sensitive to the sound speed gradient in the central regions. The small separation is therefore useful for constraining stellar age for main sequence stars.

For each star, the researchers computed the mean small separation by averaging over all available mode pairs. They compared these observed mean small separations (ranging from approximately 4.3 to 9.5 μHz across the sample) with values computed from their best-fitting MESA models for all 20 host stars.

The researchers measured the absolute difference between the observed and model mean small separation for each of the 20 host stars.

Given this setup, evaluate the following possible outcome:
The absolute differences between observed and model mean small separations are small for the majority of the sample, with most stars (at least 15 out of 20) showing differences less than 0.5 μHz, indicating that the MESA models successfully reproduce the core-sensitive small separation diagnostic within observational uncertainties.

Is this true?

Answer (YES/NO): NO